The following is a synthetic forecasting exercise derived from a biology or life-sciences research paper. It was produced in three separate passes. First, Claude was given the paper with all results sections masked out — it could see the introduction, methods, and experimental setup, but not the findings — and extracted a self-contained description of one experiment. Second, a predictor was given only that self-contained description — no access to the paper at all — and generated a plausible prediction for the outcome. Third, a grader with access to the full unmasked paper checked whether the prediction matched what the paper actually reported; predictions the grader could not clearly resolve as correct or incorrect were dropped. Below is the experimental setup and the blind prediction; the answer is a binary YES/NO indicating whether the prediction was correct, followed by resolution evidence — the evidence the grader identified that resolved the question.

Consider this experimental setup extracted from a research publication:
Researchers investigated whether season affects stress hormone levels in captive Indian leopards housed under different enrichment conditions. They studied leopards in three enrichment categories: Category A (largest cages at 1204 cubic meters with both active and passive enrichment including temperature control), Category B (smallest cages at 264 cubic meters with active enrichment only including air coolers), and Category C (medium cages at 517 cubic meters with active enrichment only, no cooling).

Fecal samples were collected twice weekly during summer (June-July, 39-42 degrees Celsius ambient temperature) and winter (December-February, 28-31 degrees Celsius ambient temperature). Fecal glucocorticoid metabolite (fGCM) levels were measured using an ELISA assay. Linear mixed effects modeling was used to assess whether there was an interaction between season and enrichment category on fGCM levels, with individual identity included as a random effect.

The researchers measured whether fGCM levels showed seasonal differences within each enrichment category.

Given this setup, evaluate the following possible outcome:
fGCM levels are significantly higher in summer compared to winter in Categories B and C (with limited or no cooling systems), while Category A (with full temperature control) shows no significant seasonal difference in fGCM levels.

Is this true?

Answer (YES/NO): NO